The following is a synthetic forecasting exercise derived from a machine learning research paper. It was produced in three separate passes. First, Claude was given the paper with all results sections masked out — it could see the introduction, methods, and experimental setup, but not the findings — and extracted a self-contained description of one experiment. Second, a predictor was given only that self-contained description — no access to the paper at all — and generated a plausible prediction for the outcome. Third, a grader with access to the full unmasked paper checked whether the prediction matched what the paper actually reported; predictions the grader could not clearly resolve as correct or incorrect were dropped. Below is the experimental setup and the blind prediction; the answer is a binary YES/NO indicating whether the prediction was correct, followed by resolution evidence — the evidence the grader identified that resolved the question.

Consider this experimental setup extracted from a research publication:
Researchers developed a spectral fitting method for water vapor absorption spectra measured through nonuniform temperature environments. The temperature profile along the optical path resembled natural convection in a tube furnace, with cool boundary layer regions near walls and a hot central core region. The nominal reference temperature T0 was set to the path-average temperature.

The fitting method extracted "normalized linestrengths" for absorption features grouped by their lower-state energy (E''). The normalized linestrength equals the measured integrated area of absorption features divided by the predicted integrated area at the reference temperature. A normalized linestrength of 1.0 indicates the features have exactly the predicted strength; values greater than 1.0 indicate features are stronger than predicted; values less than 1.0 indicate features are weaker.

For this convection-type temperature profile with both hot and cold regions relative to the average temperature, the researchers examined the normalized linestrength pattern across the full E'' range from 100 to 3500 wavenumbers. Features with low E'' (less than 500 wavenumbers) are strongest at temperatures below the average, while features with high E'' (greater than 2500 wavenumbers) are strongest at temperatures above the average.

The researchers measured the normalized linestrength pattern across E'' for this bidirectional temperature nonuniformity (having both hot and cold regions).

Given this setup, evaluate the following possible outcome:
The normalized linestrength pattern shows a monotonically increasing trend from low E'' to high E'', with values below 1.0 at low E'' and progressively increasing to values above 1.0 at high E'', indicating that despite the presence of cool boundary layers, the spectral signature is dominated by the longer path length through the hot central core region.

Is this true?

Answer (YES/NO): NO